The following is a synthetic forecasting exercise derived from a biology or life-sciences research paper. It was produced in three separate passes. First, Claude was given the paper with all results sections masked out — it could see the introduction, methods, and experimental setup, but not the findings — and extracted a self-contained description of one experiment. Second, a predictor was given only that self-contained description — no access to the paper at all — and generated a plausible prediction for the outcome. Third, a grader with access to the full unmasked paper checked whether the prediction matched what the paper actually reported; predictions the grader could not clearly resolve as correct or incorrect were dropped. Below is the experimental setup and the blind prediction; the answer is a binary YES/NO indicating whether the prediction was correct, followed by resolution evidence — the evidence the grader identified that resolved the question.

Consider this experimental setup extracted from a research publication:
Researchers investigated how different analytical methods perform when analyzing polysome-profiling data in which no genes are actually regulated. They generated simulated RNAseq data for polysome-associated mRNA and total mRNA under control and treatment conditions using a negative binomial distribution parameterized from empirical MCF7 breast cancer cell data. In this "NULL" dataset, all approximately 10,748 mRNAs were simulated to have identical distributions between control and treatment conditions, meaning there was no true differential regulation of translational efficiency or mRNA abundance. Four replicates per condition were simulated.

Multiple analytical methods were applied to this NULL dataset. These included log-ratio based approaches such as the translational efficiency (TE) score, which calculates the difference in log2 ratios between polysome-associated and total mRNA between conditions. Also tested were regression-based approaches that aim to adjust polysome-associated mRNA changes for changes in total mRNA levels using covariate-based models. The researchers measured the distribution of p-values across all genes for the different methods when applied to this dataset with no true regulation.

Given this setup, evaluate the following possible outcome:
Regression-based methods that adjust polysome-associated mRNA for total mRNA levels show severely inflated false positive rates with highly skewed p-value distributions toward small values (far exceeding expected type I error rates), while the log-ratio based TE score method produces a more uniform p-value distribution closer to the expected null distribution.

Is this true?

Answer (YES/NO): NO